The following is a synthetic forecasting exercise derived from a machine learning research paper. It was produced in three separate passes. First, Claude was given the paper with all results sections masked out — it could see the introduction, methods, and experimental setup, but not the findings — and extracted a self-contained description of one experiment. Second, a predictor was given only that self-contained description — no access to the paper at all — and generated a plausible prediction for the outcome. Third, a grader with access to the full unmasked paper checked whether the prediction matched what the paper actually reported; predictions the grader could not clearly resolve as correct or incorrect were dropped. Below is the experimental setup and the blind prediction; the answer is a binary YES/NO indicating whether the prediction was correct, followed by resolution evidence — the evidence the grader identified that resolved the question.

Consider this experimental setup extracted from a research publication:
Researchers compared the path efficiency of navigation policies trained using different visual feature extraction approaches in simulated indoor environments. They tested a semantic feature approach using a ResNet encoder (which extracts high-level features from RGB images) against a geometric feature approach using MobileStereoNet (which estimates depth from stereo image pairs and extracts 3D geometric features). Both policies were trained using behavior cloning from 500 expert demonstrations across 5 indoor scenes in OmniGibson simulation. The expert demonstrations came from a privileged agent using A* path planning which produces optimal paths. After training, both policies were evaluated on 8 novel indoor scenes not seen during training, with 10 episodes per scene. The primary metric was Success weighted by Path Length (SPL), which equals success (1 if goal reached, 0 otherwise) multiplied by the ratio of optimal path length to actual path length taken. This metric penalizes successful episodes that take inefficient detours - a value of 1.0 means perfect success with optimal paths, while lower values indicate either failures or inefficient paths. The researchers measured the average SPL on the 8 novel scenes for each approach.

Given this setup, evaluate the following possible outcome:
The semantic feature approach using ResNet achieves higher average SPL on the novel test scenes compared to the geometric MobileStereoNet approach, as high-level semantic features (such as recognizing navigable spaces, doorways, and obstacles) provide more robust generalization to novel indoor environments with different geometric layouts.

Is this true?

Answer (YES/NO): NO